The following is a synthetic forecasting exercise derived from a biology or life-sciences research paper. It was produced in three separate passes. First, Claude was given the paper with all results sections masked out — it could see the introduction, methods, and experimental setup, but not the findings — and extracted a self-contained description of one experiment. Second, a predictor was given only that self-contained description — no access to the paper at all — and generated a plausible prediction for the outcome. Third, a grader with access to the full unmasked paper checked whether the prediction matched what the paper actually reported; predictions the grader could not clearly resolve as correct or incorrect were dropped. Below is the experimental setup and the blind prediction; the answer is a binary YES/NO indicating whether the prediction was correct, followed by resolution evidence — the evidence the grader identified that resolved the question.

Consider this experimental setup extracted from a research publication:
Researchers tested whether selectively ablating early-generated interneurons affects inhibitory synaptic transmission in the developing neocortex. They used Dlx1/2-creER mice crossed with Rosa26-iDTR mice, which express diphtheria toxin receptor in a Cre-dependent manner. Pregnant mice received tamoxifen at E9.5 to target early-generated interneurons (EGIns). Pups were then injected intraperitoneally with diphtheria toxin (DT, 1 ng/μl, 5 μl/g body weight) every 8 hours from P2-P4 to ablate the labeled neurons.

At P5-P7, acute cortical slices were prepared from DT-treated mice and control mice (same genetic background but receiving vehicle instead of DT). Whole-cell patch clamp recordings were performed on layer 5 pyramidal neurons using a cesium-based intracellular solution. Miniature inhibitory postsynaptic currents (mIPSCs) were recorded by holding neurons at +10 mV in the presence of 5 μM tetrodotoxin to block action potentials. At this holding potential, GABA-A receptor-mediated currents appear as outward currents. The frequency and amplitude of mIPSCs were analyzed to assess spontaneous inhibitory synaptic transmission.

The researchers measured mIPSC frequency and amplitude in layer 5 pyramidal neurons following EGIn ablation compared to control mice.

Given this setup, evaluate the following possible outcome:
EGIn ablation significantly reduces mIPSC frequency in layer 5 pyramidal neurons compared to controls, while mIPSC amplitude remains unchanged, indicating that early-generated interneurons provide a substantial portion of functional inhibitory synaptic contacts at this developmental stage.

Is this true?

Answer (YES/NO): YES